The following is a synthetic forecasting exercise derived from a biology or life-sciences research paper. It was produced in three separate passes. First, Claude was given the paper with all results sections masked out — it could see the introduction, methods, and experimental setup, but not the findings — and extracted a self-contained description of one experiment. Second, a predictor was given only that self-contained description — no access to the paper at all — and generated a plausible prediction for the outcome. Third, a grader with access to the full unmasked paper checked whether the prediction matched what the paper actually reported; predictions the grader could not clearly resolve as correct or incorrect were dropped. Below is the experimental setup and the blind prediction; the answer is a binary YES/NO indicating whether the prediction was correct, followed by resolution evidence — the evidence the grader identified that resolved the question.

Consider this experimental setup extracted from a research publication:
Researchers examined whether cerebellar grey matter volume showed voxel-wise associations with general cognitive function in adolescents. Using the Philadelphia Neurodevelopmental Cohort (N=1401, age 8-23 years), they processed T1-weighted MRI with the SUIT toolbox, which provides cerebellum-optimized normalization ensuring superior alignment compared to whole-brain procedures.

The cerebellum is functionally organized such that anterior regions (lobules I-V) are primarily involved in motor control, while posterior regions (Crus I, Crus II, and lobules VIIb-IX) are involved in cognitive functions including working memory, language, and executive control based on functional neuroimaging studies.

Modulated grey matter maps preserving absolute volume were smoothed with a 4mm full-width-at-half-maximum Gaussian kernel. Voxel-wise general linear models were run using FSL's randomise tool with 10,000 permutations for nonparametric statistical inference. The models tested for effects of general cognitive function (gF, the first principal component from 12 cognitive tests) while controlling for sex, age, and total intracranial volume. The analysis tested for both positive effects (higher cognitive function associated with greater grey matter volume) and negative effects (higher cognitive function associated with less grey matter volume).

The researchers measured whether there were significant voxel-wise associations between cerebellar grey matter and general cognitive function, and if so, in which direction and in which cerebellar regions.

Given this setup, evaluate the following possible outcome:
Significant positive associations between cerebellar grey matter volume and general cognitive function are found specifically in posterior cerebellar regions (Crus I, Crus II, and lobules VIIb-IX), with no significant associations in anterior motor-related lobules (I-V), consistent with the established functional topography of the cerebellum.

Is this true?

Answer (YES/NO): NO